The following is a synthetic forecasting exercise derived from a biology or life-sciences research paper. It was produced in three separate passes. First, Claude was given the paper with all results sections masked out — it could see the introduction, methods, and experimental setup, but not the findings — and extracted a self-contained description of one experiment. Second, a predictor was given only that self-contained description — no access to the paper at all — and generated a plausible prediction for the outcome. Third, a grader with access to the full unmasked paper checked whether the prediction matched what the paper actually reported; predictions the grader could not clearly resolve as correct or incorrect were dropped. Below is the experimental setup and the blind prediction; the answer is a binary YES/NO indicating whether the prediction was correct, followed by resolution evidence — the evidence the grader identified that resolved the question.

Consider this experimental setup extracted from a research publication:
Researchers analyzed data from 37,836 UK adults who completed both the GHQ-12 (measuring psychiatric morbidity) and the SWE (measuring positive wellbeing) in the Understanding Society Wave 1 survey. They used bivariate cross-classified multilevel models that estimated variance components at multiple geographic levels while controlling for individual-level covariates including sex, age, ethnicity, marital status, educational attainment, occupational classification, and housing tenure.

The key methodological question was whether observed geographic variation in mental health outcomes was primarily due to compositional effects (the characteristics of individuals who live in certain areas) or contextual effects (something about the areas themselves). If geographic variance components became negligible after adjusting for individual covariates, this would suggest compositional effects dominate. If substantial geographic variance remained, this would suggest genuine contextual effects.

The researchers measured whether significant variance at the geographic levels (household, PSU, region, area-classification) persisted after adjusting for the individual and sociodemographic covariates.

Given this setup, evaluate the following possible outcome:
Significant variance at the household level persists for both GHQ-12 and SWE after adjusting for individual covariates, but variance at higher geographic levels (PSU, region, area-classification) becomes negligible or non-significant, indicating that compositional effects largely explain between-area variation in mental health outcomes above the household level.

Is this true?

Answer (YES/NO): NO